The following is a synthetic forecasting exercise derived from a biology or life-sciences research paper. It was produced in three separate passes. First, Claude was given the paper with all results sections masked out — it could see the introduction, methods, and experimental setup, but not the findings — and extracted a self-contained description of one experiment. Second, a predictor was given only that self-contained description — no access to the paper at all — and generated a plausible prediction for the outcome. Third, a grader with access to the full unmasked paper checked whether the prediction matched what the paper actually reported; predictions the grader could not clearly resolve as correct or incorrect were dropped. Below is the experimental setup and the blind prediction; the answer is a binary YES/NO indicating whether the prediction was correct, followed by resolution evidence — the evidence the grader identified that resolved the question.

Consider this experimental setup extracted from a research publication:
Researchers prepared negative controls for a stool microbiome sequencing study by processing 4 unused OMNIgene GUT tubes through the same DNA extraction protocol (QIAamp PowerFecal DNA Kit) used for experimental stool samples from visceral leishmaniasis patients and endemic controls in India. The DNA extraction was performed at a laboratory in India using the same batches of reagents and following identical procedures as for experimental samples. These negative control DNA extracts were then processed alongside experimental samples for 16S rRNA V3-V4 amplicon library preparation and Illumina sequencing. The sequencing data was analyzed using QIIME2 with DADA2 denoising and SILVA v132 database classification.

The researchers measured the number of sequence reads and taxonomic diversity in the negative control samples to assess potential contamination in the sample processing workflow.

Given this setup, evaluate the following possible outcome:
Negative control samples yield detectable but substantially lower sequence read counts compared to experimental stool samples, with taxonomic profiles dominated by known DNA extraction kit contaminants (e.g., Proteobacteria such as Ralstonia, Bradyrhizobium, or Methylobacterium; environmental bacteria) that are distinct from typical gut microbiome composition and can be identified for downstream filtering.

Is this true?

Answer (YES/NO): NO